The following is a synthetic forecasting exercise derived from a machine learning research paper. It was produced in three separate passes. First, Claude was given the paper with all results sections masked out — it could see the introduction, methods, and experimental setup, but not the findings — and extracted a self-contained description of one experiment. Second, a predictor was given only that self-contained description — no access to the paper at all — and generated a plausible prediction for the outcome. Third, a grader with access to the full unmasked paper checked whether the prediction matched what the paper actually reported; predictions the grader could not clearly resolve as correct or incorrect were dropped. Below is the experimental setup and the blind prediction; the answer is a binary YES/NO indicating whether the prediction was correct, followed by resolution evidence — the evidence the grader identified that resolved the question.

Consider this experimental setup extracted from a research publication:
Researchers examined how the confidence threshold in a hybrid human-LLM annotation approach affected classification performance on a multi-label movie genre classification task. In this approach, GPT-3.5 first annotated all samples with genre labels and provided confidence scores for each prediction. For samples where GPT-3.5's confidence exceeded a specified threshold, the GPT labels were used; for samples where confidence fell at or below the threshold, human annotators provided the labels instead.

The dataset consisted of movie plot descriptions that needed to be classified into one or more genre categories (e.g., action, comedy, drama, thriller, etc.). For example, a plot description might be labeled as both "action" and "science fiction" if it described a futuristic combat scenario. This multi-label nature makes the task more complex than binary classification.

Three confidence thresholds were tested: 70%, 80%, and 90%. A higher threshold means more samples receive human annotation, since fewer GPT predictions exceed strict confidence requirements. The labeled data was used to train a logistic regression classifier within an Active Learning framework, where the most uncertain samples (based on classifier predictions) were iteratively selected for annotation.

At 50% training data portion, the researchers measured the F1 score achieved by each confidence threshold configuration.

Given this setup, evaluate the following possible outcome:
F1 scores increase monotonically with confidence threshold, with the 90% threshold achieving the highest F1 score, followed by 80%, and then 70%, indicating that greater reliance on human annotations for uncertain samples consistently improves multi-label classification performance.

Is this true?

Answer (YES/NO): YES